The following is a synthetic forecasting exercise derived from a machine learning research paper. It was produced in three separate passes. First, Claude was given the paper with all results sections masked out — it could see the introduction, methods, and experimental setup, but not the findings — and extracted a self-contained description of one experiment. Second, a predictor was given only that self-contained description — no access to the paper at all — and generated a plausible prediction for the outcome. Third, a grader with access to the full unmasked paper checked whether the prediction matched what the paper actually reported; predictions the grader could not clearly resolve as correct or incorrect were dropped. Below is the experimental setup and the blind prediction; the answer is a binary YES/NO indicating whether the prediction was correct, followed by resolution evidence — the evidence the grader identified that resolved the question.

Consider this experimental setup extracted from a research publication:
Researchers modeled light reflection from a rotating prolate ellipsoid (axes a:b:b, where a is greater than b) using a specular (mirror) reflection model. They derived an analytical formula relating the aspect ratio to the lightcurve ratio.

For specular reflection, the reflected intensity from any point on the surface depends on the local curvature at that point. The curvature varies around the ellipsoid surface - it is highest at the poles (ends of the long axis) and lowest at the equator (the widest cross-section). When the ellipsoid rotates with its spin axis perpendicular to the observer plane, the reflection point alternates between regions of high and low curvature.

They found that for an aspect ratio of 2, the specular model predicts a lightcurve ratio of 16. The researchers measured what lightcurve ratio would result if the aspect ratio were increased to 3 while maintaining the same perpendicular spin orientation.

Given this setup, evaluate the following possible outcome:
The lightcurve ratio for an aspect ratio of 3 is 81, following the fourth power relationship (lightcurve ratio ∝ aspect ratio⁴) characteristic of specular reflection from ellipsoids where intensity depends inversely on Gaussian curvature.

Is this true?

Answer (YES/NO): YES